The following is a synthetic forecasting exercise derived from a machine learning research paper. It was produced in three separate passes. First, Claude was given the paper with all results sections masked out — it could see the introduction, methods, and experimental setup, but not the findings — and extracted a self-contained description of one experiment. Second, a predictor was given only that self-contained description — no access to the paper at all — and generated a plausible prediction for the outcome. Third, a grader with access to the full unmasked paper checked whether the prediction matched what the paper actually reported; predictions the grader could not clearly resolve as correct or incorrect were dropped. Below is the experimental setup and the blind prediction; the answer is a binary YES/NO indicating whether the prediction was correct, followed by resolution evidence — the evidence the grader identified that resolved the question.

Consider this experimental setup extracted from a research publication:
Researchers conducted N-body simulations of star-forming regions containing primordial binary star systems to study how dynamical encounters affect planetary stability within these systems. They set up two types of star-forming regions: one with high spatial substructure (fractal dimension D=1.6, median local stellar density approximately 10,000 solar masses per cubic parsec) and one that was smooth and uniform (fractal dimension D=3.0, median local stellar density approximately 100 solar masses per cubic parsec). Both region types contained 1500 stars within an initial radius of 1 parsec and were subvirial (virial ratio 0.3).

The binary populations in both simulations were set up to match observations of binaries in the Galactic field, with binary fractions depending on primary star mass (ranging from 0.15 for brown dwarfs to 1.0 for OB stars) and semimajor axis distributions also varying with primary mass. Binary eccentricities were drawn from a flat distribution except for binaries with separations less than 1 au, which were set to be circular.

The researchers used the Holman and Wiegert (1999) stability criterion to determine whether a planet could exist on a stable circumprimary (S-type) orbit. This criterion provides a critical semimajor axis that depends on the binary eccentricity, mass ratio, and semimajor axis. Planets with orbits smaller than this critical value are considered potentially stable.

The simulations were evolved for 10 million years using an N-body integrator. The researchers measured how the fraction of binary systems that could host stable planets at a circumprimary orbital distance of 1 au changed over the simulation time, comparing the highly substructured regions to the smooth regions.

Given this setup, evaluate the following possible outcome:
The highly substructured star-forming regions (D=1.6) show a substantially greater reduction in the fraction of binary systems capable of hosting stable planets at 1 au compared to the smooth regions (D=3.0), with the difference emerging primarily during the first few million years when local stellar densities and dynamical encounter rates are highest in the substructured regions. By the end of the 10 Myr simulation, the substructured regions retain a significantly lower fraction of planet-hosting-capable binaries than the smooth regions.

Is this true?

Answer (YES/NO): NO